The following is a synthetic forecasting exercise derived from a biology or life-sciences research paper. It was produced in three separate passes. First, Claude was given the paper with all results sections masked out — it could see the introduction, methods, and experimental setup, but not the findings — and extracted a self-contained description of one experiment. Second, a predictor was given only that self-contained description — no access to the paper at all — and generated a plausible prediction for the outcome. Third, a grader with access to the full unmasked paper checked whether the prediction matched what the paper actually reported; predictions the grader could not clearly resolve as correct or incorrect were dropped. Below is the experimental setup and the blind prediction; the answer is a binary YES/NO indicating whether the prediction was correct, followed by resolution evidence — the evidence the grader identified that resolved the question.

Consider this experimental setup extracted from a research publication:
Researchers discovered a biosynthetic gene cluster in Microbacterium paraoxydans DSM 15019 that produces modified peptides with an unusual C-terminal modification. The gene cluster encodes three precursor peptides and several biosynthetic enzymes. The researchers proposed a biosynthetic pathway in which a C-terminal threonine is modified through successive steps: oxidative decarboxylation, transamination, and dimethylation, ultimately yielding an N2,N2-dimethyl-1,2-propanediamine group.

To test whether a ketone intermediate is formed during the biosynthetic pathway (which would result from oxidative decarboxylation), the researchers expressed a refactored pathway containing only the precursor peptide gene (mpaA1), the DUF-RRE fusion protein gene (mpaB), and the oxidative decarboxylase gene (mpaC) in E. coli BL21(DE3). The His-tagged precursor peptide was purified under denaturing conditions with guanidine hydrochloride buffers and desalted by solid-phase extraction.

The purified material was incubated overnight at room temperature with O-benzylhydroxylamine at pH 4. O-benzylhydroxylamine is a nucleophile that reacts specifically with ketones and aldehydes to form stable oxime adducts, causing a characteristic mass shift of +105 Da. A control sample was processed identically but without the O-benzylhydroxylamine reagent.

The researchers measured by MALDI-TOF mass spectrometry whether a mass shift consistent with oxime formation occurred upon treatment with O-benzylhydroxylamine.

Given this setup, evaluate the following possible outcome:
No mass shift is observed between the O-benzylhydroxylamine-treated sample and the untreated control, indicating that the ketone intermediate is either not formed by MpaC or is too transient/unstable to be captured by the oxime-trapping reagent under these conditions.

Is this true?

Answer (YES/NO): NO